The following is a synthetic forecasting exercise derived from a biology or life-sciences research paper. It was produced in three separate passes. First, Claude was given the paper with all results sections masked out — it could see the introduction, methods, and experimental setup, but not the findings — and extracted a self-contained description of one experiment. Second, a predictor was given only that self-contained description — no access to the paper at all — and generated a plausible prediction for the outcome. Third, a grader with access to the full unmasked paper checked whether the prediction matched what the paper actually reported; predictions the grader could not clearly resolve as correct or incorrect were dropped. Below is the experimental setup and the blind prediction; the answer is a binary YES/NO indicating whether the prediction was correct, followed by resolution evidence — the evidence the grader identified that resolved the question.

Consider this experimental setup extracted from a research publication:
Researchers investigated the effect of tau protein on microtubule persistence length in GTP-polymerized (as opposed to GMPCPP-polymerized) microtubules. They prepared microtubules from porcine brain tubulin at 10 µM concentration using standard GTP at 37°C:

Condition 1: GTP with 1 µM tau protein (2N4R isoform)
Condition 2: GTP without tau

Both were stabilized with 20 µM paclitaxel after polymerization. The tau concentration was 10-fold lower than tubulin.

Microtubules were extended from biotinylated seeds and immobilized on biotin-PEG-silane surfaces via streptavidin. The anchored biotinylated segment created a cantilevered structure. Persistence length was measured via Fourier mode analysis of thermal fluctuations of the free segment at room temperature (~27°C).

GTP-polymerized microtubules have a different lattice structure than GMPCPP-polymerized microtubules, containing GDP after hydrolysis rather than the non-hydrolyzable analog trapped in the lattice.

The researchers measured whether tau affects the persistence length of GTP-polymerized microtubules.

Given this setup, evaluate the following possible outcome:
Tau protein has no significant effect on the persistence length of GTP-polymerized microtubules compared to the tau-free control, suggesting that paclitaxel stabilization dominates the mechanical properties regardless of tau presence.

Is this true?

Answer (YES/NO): NO